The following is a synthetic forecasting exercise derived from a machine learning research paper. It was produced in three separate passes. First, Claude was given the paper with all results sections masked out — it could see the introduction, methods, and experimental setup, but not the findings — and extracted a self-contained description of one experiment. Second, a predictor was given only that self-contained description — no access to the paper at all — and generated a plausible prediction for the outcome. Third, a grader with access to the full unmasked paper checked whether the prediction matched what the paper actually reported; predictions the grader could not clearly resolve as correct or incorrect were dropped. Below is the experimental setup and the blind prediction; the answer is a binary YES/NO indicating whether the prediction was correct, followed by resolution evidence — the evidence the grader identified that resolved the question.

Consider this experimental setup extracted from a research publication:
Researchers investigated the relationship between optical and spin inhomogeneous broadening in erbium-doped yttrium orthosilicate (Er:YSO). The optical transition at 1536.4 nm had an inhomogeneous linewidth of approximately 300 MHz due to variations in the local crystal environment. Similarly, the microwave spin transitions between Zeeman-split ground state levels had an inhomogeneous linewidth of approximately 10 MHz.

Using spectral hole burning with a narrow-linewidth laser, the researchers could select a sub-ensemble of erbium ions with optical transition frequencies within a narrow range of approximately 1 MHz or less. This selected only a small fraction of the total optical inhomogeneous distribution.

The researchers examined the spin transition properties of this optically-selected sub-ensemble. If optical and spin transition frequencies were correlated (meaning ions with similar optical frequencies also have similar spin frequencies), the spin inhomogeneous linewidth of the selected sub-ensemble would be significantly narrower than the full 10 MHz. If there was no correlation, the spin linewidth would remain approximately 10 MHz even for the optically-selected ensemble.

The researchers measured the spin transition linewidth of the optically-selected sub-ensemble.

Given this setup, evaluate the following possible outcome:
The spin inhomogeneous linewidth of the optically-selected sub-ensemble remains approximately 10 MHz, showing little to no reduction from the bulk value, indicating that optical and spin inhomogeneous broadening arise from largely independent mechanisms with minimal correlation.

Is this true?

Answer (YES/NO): YES